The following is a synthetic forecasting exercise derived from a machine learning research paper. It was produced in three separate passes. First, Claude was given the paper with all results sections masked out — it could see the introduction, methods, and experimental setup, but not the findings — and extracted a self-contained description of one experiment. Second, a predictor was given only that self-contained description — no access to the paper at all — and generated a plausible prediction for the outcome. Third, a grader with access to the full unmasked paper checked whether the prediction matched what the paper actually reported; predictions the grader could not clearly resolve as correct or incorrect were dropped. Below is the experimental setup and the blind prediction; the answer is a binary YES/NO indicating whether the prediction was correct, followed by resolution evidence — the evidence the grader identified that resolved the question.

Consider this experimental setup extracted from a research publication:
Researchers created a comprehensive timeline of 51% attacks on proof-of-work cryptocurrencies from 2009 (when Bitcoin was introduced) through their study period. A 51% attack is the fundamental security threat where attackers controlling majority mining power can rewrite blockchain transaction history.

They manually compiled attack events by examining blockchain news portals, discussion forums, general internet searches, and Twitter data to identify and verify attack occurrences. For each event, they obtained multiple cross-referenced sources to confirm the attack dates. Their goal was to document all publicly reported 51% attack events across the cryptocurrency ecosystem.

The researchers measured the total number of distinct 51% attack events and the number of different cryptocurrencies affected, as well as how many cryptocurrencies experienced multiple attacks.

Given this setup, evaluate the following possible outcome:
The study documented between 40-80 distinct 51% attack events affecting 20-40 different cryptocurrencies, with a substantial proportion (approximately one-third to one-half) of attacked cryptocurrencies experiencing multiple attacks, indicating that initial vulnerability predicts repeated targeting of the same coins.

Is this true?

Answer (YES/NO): NO